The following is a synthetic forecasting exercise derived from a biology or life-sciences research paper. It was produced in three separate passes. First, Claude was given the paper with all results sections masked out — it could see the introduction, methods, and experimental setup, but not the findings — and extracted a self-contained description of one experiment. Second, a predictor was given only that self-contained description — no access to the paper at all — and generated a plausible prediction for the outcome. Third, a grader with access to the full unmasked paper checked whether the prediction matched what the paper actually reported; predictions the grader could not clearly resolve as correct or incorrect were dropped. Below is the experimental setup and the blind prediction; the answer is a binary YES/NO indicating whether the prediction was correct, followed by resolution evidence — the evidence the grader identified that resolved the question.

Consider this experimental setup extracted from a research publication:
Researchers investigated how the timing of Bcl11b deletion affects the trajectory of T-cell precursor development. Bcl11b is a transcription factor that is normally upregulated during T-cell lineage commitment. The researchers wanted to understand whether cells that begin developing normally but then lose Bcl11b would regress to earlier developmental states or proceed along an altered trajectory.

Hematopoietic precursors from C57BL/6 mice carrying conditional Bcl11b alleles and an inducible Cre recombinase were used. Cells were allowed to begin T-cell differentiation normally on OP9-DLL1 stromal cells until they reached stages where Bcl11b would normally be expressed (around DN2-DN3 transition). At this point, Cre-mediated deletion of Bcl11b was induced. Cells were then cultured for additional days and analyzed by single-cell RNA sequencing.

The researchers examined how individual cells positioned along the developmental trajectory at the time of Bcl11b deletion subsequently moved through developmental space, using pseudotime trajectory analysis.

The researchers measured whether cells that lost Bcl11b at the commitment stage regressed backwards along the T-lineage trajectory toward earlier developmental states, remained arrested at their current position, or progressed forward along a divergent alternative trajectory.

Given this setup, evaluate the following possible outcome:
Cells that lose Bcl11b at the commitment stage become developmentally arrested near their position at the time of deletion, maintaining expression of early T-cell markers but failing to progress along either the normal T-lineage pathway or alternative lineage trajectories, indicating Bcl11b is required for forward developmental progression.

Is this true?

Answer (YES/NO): NO